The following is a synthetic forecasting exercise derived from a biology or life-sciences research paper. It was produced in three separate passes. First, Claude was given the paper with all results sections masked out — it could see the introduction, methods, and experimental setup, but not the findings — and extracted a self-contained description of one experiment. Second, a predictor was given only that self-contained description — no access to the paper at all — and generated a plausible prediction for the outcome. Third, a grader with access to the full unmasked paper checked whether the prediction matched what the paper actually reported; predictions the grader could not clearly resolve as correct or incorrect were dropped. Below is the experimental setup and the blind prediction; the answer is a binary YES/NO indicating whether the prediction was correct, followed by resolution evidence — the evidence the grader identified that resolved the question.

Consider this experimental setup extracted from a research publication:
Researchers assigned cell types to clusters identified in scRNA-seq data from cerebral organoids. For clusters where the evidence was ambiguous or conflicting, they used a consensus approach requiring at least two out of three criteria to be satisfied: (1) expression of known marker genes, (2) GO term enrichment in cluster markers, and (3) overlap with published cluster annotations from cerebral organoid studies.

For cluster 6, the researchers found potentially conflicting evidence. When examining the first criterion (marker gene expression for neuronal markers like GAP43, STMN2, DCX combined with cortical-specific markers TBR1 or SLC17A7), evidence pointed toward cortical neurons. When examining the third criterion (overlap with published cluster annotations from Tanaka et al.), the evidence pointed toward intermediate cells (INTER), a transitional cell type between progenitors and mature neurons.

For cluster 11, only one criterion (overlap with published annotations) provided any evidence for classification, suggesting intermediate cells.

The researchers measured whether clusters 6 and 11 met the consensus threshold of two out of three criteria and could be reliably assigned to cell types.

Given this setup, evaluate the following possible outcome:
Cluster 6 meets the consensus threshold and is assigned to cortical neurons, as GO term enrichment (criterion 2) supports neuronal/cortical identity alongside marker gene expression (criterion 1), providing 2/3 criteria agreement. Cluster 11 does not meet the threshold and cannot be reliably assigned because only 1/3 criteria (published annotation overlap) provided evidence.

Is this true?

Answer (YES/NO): NO